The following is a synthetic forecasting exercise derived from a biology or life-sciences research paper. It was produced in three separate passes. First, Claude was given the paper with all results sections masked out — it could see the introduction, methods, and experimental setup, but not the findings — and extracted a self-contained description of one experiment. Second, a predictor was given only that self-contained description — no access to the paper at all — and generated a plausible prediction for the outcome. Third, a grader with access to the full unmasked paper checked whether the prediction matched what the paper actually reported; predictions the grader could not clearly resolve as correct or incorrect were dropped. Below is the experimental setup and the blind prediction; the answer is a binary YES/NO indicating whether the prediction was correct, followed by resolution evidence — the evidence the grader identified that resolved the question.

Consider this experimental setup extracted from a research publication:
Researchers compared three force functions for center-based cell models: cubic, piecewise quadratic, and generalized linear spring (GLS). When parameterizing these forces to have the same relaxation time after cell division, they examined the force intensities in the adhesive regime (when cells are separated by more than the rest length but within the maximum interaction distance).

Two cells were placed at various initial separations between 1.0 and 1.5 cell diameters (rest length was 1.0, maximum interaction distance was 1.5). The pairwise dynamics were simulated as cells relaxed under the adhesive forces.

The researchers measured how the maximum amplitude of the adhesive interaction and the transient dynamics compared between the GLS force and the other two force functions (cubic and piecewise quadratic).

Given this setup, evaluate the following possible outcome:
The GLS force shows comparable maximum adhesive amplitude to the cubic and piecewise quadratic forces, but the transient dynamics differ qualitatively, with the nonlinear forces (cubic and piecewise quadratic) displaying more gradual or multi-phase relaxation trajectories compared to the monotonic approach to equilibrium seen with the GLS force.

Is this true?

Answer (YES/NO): NO